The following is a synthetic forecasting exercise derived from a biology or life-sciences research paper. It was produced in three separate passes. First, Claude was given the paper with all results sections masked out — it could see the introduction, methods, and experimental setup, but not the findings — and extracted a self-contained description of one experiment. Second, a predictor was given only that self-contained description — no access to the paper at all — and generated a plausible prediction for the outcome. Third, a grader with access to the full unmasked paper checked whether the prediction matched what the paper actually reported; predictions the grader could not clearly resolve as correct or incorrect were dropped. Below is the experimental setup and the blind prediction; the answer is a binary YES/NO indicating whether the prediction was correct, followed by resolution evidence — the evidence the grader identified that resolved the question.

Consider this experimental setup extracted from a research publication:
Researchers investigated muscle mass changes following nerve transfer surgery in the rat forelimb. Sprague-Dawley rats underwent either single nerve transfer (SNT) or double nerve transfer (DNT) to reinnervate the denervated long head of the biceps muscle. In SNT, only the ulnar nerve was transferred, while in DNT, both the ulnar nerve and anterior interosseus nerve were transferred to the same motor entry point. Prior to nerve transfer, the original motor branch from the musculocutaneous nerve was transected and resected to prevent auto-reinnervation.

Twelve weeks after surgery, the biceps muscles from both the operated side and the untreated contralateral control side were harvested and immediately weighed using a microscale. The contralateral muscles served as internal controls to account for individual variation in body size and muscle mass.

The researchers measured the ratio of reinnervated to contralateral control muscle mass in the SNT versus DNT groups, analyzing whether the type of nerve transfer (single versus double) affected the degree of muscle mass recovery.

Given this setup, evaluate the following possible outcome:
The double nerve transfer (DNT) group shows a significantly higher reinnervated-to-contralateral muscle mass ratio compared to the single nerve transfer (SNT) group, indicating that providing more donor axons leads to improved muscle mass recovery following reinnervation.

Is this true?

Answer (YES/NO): YES